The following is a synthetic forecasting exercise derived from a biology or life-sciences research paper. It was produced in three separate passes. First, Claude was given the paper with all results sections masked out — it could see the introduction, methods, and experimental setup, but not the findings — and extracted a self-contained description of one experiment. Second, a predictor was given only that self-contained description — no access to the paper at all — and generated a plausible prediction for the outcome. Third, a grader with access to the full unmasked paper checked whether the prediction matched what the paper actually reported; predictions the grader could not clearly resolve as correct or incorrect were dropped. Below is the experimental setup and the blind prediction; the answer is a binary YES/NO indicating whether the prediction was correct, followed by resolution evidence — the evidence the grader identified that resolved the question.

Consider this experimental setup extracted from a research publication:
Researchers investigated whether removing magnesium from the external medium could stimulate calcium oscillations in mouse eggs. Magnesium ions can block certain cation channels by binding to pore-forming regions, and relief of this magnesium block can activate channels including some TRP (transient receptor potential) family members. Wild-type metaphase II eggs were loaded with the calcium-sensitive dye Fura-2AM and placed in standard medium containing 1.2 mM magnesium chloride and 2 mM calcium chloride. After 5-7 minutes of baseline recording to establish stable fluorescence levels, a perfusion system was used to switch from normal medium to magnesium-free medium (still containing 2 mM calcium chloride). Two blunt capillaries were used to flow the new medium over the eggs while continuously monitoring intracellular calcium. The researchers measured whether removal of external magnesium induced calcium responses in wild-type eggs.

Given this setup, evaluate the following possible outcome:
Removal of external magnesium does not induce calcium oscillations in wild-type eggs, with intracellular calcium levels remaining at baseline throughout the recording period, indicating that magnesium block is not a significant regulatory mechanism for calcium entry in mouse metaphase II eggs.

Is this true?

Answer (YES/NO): NO